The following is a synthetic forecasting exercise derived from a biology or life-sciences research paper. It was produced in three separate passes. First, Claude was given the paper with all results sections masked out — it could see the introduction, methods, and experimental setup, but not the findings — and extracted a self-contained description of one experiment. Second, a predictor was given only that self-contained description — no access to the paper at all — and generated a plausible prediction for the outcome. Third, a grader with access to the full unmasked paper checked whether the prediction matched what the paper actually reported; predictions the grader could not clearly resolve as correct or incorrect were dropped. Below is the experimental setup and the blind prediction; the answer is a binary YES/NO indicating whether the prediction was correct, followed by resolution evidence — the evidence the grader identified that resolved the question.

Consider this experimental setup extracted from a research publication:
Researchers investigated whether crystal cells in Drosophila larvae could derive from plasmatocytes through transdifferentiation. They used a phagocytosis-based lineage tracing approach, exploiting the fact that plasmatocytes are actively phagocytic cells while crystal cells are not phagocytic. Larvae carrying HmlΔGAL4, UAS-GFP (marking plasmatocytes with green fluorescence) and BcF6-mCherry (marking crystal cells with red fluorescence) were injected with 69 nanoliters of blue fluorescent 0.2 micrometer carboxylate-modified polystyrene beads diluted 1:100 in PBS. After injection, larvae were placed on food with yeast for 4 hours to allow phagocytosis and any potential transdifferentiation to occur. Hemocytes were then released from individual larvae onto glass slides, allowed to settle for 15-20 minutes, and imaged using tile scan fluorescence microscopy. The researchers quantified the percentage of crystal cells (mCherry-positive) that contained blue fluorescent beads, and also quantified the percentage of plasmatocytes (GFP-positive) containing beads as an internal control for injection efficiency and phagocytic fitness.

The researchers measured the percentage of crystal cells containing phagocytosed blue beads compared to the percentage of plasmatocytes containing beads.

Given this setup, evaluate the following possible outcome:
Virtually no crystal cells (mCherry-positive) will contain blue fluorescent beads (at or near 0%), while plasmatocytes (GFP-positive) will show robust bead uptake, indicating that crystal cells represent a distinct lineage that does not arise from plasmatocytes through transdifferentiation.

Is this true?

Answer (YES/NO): NO